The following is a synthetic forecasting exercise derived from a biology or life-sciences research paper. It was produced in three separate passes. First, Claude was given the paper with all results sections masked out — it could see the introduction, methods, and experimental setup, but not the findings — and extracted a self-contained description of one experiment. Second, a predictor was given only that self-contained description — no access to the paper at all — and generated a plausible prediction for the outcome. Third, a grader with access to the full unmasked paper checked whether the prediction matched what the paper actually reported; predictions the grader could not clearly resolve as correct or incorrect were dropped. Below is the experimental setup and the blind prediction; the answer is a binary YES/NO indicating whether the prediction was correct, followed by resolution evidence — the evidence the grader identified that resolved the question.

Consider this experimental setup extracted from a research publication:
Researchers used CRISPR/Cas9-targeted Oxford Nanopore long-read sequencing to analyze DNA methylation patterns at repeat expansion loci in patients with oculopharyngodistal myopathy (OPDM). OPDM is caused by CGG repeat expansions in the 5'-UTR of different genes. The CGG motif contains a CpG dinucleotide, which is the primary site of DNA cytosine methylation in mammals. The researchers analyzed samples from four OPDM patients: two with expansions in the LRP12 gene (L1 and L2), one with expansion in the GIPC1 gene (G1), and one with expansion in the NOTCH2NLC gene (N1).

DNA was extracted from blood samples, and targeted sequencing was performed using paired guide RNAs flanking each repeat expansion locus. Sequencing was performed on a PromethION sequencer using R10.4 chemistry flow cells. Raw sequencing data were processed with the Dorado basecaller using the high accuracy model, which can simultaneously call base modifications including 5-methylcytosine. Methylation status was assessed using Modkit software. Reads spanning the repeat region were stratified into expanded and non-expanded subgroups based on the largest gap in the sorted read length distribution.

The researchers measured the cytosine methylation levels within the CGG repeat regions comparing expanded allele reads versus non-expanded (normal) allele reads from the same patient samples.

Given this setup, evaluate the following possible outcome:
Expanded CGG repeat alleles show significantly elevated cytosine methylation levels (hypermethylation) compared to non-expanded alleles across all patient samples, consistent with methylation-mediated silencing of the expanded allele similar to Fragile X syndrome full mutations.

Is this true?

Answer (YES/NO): NO